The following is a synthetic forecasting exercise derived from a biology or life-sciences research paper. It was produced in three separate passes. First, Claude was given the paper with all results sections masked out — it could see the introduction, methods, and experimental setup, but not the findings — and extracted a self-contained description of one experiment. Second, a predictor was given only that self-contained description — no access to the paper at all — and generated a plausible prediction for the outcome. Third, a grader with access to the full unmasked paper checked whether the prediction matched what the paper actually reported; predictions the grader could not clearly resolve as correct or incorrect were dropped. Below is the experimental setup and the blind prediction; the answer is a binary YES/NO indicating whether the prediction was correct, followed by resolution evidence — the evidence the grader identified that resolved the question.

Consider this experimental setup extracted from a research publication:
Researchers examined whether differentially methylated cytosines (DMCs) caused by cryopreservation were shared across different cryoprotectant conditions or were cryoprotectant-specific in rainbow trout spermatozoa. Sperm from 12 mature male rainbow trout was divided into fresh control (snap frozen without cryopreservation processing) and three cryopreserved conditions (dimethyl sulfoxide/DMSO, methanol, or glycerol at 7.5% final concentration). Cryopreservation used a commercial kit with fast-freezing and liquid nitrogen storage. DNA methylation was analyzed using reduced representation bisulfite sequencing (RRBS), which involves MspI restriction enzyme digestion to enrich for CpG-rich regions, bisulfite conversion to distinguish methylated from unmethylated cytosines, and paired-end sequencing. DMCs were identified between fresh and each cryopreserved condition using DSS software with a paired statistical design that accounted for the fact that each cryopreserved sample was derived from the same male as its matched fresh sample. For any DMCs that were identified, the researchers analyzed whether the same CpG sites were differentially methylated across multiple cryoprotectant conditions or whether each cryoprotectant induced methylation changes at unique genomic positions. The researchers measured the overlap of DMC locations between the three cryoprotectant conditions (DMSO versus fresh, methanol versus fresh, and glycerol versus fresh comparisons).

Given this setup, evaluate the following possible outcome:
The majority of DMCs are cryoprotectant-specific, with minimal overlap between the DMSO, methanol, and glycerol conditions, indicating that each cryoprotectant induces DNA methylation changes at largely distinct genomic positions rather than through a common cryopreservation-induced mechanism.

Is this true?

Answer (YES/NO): YES